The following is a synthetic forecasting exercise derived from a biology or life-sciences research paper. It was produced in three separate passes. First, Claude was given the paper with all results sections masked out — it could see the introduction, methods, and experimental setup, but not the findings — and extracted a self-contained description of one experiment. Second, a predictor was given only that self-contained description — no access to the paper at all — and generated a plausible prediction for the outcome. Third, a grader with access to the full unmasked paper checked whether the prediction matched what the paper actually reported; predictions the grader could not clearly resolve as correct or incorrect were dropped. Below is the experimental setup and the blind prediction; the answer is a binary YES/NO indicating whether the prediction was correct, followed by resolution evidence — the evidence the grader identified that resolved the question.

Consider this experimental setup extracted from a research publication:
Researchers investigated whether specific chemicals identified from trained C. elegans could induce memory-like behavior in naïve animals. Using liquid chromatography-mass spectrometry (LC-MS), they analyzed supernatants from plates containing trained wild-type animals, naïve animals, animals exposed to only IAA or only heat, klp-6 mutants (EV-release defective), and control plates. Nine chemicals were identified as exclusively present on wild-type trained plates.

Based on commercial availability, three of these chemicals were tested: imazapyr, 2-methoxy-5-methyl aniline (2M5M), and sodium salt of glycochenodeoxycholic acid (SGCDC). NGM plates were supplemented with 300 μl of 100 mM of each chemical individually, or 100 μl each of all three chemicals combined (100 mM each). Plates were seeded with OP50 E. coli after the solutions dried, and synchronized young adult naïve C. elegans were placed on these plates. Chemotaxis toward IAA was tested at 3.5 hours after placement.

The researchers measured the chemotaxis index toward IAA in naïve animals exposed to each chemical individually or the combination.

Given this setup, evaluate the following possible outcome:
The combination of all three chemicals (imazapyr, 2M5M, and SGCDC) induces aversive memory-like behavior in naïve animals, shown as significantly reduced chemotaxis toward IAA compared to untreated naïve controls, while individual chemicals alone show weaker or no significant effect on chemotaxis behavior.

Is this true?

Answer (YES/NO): YES